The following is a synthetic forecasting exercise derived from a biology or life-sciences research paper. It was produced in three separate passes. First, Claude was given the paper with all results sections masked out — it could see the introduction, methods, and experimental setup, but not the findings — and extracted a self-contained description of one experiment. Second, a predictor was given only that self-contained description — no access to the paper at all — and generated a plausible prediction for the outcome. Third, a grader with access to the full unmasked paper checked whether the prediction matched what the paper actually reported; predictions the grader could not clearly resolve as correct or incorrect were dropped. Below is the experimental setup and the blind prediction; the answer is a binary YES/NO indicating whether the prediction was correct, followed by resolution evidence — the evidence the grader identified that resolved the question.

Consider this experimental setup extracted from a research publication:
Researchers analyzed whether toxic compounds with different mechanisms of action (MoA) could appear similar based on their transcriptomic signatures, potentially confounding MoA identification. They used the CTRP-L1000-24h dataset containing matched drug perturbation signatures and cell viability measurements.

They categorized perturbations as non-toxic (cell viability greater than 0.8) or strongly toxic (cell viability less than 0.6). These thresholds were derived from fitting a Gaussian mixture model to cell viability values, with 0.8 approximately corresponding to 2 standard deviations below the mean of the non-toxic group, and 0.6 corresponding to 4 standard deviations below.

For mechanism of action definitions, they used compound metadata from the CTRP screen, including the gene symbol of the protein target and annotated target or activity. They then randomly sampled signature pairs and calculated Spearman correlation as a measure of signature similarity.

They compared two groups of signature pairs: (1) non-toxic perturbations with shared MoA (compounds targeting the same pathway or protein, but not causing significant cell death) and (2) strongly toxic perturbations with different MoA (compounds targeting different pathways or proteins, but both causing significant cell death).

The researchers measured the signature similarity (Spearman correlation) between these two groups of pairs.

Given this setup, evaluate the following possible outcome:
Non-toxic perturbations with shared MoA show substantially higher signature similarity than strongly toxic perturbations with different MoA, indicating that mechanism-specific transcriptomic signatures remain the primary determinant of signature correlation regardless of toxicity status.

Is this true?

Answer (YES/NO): NO